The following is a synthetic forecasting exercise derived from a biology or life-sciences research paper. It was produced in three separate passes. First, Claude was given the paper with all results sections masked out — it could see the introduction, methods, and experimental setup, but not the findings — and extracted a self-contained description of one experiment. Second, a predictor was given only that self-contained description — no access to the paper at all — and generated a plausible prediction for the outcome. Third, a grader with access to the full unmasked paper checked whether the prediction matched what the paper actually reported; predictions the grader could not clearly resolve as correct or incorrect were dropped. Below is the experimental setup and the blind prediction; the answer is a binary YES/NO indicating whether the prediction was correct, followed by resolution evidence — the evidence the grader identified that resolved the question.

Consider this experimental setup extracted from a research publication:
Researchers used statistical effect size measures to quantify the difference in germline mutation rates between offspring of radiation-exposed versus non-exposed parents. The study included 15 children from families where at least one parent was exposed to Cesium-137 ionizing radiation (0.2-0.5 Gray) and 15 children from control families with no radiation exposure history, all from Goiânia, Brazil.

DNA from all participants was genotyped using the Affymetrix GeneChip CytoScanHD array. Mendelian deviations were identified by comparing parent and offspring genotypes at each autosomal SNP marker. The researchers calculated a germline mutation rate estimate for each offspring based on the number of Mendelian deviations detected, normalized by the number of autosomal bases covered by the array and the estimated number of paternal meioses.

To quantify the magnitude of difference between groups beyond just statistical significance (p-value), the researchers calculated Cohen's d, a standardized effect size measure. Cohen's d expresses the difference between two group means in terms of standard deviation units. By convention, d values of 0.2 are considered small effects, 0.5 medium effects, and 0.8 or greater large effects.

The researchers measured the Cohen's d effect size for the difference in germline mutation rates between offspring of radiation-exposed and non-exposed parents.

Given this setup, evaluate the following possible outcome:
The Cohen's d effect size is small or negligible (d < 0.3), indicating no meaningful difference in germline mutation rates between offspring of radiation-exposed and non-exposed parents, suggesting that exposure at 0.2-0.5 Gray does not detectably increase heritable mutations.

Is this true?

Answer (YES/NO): NO